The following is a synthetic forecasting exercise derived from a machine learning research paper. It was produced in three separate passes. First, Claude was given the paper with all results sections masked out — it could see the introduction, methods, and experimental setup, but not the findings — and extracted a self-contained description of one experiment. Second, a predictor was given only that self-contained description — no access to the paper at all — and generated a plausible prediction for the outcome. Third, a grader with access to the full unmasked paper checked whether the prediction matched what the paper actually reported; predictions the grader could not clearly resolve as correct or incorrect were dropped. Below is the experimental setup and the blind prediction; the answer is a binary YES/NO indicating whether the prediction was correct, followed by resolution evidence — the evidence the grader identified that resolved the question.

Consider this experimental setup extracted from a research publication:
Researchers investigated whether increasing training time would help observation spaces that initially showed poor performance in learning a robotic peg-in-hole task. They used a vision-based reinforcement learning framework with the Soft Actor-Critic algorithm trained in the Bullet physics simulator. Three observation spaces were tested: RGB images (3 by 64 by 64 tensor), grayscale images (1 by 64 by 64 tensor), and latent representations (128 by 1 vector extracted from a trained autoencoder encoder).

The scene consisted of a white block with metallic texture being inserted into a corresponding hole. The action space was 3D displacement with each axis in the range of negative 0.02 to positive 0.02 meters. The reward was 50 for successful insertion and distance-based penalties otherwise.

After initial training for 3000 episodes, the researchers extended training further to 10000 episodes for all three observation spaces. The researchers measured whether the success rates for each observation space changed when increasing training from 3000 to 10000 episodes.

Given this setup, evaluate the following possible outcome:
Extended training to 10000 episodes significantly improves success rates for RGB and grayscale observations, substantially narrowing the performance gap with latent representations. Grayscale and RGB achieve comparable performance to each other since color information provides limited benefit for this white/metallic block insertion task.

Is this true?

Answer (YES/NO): NO